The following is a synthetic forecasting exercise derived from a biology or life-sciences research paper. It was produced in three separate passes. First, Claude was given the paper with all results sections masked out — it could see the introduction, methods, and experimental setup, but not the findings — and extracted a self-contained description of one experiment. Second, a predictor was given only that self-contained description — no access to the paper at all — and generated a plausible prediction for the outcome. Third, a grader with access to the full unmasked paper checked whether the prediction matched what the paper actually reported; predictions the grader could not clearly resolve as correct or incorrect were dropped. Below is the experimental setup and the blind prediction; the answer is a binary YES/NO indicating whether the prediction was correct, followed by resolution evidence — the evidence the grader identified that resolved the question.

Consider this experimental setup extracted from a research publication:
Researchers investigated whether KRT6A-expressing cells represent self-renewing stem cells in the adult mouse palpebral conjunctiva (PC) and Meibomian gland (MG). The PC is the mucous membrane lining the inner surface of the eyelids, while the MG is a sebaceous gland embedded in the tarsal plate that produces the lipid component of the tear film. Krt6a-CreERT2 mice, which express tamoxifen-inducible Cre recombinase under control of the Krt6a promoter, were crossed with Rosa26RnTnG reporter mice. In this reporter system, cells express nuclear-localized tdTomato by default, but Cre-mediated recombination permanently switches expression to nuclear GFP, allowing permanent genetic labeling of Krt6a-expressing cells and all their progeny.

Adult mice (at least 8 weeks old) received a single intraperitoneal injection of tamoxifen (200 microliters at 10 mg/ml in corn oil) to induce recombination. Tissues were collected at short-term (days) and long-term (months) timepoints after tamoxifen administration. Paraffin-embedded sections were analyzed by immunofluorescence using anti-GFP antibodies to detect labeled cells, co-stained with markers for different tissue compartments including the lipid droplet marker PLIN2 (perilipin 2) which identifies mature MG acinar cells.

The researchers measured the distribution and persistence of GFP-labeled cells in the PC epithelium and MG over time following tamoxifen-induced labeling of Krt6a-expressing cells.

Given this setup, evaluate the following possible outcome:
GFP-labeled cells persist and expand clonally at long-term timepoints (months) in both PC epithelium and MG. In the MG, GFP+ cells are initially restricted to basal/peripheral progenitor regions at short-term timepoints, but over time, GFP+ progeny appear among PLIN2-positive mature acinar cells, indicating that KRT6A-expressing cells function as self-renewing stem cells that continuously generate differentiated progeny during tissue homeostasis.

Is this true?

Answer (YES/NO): NO